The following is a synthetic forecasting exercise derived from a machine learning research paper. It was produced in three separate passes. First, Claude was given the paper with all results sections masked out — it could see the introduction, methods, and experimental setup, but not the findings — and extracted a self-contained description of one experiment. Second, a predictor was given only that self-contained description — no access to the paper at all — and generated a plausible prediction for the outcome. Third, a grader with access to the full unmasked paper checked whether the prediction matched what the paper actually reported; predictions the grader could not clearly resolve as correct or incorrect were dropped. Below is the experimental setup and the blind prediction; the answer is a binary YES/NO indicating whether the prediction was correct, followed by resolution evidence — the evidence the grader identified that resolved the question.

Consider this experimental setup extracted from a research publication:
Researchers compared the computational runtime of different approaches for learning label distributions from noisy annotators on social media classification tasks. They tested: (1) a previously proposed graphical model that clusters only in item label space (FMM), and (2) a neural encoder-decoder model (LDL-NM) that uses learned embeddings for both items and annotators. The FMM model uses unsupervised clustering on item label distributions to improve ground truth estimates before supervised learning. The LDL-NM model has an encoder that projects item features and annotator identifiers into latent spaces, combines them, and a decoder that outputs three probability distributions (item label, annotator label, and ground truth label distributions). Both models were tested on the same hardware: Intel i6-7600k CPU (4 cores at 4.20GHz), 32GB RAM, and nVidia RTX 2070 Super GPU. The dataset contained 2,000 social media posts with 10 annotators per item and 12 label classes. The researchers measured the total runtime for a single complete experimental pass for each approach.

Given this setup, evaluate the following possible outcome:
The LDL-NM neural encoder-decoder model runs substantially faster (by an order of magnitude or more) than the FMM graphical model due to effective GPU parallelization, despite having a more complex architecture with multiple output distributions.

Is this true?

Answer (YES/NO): NO